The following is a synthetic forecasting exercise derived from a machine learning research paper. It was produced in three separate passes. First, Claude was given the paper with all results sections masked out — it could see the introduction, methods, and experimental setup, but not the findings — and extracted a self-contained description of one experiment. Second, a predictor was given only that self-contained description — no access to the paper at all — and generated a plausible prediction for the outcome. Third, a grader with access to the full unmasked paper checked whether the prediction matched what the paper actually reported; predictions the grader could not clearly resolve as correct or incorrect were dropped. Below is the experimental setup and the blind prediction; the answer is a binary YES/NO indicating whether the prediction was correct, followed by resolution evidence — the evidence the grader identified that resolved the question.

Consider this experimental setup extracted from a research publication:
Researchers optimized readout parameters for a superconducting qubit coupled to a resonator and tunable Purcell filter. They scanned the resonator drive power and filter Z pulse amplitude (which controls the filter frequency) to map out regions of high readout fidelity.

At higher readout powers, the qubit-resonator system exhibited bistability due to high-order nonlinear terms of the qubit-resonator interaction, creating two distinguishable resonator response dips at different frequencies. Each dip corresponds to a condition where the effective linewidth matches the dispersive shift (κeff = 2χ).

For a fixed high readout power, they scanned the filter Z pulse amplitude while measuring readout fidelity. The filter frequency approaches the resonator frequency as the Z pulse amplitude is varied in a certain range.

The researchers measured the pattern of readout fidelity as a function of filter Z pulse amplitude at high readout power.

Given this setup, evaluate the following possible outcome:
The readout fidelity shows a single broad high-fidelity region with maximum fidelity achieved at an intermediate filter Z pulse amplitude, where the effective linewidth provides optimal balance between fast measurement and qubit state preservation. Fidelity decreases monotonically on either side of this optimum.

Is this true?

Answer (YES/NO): NO